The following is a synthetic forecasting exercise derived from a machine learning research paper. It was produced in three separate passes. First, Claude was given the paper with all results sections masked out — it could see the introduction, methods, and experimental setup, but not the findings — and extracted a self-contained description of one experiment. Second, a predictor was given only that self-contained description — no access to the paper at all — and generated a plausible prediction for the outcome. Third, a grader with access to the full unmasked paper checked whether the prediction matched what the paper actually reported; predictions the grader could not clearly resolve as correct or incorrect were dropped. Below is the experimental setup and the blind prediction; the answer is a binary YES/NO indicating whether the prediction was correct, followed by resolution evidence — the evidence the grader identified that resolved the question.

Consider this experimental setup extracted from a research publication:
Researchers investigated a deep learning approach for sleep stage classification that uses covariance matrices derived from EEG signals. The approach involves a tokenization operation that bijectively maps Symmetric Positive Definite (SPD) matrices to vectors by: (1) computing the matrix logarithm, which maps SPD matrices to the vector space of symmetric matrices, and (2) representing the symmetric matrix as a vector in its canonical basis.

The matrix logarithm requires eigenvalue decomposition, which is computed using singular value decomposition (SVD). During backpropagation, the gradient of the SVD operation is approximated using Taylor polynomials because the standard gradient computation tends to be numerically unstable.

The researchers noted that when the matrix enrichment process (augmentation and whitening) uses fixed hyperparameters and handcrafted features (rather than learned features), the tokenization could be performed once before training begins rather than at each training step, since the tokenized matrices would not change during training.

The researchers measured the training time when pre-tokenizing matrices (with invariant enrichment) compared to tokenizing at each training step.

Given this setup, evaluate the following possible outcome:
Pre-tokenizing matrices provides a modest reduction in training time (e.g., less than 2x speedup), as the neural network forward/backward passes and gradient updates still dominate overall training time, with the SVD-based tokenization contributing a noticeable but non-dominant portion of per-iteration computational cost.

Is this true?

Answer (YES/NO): NO